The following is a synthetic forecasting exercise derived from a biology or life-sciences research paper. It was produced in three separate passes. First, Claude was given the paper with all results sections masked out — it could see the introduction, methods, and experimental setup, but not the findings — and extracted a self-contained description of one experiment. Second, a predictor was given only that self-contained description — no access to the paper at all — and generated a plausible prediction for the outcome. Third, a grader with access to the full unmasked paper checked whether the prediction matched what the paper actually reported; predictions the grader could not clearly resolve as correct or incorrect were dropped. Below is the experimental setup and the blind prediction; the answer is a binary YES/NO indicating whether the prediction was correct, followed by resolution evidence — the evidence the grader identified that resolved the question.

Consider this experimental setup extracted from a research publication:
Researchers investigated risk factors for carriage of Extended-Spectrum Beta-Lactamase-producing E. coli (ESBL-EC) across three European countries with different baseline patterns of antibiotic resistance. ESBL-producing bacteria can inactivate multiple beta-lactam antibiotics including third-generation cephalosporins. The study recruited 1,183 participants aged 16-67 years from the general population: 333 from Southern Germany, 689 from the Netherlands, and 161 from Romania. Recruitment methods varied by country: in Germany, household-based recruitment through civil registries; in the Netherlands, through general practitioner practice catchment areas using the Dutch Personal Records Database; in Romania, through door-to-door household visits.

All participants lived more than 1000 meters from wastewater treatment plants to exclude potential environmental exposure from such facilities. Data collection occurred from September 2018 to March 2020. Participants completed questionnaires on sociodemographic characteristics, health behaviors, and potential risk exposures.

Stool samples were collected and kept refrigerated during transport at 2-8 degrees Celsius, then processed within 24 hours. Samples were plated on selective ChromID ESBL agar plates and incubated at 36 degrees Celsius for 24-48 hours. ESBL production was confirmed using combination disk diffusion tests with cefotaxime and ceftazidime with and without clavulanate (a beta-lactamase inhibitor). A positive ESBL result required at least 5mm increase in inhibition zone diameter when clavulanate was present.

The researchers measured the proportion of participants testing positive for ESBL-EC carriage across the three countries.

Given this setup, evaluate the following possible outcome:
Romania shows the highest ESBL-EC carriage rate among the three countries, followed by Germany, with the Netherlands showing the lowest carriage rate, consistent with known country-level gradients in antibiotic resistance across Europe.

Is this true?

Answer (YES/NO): YES